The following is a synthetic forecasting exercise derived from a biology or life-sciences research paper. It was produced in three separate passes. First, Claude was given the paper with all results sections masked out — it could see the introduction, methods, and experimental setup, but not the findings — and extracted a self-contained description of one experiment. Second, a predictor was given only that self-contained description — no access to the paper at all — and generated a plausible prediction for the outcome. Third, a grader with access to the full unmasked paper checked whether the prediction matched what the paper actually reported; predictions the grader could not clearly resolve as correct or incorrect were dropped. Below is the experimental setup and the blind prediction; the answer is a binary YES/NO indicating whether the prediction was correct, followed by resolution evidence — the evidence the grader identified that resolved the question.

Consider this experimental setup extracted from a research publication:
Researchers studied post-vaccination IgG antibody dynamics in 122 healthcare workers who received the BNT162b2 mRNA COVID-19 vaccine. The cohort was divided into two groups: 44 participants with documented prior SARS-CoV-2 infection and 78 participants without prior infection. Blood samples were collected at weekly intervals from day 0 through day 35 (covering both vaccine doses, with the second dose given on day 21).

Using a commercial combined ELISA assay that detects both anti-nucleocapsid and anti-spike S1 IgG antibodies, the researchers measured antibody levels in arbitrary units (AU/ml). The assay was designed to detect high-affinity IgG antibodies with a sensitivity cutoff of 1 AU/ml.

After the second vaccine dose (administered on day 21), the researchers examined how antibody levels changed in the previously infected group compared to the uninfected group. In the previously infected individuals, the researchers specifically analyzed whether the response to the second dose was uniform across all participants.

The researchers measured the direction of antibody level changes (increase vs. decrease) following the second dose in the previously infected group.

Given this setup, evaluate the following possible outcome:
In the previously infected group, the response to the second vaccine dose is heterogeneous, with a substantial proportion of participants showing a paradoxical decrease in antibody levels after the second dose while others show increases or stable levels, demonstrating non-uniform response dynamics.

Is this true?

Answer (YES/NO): YES